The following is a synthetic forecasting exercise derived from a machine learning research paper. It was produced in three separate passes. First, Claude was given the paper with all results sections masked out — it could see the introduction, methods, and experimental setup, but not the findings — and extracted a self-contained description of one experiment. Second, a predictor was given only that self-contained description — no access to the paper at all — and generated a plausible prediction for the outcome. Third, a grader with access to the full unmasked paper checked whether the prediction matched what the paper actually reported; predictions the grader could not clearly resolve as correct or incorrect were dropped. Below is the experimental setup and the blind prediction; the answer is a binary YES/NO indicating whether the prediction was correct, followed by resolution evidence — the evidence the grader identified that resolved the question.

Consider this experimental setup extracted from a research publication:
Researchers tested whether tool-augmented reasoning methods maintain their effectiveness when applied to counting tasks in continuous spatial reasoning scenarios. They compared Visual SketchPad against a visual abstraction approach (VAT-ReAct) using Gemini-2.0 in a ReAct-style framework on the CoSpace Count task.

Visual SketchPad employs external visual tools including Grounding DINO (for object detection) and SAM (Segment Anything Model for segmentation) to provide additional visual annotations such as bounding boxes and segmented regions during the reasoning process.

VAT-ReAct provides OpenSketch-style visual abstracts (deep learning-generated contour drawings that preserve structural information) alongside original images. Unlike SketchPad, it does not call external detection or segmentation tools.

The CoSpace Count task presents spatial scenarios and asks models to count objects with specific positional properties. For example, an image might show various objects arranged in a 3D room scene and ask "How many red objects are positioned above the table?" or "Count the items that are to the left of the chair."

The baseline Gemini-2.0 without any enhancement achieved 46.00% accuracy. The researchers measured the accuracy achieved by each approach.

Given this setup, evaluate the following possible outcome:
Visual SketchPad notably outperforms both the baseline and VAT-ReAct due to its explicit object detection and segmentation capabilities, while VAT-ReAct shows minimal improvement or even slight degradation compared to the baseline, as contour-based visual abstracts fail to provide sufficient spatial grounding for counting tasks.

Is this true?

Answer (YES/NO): NO